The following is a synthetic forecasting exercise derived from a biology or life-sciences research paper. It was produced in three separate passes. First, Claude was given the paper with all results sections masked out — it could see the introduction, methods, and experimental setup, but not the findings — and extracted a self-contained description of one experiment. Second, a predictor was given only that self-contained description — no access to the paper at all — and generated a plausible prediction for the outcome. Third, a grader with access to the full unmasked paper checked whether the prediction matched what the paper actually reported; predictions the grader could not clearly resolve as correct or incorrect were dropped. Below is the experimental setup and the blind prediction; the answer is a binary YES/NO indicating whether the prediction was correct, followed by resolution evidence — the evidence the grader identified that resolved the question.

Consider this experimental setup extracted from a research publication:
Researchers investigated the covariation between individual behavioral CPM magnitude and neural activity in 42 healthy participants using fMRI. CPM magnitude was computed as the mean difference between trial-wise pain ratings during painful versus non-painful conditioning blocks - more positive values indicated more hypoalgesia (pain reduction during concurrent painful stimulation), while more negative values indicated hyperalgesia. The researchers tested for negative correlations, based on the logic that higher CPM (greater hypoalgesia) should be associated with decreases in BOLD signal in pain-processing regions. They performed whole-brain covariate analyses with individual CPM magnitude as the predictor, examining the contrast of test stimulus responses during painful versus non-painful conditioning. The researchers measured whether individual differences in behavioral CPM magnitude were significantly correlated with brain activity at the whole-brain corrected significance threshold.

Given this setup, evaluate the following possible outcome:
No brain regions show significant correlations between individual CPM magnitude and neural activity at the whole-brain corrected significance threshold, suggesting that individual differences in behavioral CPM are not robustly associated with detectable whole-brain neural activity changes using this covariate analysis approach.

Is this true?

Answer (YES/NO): NO